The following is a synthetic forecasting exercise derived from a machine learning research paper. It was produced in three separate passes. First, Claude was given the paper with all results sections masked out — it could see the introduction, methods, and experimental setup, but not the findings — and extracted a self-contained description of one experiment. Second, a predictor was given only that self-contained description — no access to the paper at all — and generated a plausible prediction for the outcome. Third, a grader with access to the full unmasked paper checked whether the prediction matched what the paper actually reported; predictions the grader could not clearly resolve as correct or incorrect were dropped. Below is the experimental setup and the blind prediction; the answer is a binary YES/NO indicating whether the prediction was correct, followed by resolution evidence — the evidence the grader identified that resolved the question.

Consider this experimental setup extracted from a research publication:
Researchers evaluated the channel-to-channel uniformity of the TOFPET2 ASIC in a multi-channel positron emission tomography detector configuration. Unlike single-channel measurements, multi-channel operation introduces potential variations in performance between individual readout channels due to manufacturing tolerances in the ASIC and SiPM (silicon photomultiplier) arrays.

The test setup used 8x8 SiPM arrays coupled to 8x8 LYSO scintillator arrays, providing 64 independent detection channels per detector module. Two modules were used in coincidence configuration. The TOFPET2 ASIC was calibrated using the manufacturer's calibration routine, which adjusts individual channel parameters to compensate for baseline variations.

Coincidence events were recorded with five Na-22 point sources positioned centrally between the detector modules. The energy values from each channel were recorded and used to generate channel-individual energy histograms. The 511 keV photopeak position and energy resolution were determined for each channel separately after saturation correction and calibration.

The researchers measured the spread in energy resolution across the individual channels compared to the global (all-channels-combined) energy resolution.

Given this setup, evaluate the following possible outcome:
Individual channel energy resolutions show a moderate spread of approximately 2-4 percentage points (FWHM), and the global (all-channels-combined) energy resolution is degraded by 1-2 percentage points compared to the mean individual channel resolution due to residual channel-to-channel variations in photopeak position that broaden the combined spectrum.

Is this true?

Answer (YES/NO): NO